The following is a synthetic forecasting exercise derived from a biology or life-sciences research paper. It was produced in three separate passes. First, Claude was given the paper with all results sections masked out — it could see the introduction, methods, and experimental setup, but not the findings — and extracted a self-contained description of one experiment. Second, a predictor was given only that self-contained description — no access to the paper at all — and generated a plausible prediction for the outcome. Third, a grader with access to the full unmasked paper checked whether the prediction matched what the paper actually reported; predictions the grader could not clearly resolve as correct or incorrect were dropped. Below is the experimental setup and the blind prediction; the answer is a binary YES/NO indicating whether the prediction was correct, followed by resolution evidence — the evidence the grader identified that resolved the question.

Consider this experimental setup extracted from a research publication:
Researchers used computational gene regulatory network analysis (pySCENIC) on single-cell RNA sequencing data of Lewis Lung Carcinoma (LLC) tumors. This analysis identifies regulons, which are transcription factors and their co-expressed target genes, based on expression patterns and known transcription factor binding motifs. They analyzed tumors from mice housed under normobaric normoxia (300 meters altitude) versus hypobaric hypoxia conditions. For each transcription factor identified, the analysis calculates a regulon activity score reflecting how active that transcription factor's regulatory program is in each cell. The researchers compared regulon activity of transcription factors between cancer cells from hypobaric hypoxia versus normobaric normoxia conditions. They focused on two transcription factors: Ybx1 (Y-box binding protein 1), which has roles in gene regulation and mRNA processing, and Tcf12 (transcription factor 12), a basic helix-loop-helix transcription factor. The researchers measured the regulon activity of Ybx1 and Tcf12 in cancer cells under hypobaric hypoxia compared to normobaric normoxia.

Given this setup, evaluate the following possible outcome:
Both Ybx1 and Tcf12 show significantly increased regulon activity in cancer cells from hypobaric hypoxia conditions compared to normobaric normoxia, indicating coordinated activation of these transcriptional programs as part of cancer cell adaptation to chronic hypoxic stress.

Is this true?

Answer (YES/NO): NO